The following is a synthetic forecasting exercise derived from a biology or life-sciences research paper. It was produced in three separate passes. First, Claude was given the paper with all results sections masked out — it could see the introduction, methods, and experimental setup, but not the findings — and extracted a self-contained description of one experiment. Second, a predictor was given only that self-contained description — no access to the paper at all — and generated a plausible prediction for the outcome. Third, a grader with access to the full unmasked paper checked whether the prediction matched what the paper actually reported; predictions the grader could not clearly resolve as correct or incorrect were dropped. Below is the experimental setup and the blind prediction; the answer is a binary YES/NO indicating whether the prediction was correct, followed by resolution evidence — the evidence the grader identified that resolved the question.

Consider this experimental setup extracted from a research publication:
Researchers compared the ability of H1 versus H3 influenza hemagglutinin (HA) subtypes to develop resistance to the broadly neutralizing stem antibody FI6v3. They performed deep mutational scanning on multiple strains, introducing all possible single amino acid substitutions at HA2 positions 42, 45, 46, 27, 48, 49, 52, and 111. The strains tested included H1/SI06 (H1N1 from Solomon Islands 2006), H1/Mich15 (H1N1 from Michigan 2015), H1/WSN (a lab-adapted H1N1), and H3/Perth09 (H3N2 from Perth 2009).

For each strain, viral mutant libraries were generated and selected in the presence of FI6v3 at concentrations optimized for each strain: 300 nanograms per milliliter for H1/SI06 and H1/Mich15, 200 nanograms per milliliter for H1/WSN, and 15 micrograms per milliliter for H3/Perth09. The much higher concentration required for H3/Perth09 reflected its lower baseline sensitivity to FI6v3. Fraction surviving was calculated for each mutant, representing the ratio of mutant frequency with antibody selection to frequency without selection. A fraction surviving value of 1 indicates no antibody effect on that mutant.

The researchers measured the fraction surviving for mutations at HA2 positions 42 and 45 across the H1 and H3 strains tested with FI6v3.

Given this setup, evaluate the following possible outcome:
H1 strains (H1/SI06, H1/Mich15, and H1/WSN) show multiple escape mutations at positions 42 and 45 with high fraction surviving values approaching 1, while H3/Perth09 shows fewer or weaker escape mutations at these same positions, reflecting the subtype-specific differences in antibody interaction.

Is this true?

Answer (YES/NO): NO